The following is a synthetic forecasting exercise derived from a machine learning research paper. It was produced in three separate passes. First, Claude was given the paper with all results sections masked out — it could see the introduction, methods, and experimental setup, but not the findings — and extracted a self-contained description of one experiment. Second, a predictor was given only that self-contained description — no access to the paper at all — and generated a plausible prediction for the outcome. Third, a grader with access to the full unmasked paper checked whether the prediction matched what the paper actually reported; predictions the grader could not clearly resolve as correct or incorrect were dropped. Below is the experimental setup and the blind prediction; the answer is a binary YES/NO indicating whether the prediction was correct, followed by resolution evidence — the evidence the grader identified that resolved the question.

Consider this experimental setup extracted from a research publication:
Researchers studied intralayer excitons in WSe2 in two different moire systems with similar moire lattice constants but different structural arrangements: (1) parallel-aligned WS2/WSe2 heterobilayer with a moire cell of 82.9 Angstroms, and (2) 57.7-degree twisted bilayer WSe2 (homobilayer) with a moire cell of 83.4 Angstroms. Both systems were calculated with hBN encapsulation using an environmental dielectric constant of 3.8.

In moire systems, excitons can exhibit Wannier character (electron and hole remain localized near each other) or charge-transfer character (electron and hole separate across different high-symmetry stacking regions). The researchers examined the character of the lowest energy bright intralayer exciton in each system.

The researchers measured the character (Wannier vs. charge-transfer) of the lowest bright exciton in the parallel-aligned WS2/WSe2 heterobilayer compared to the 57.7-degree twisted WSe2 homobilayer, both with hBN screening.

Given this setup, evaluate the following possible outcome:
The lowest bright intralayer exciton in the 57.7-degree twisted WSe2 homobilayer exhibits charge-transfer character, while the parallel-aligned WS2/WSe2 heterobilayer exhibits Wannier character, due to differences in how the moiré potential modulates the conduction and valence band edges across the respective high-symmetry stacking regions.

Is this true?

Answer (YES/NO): YES